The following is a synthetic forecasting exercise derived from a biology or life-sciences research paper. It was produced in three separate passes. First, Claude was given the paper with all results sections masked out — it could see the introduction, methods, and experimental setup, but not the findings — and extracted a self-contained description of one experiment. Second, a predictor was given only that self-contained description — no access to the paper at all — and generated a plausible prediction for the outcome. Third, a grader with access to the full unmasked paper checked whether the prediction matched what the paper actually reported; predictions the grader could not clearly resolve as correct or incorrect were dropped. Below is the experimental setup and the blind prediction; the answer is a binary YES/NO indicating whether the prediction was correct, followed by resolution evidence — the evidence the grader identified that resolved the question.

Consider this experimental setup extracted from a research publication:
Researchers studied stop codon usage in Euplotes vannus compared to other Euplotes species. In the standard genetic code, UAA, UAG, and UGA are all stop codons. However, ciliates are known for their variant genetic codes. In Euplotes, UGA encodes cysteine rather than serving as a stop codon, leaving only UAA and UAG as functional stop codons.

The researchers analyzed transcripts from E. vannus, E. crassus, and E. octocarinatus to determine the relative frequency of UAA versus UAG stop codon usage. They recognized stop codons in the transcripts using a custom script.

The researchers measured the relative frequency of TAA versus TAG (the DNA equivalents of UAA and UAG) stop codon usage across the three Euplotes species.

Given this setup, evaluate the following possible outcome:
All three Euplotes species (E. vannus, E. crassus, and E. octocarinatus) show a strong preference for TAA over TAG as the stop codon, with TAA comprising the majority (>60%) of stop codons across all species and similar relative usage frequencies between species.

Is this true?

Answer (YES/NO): NO